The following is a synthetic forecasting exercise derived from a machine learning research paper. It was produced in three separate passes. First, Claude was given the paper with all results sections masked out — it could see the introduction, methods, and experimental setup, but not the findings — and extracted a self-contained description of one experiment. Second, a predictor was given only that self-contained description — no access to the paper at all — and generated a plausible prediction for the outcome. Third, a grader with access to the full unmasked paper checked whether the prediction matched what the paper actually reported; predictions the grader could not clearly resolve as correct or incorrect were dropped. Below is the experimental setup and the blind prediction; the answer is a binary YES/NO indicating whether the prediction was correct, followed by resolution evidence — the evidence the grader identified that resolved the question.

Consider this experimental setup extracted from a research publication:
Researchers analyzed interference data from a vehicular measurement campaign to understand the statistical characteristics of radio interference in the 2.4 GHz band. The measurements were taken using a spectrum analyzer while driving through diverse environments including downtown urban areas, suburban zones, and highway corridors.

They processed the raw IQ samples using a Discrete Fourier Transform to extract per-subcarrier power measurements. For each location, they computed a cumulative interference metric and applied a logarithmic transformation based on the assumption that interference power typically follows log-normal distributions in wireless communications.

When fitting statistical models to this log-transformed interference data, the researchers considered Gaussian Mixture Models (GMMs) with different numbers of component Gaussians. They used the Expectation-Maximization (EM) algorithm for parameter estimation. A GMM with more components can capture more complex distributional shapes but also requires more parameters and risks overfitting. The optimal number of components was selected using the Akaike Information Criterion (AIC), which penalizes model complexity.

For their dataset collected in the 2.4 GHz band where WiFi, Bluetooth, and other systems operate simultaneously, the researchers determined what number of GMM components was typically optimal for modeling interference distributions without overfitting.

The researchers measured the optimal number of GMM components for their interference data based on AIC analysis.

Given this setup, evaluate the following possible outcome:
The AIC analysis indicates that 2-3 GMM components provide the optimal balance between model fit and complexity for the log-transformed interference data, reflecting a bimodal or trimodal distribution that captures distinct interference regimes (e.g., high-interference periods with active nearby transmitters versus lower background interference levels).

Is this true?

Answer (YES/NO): NO